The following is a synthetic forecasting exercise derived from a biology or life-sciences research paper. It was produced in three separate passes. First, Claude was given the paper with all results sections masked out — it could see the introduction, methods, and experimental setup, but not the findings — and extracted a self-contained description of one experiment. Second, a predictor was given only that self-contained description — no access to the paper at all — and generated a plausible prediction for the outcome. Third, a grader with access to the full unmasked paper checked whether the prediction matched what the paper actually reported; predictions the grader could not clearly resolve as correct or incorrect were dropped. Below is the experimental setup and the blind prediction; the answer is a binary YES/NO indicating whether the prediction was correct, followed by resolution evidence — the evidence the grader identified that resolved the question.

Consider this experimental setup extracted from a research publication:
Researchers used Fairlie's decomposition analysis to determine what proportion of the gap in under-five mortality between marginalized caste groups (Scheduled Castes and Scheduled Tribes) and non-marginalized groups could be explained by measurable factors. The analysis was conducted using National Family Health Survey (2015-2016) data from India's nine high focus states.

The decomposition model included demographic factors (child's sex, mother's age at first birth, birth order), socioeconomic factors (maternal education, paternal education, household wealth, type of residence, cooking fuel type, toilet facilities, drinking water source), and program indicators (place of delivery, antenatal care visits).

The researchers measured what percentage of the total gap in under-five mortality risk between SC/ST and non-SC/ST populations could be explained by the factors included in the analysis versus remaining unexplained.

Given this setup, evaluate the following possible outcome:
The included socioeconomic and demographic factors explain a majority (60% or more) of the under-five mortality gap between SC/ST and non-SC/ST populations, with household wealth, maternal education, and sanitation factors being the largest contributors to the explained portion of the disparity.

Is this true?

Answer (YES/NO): NO